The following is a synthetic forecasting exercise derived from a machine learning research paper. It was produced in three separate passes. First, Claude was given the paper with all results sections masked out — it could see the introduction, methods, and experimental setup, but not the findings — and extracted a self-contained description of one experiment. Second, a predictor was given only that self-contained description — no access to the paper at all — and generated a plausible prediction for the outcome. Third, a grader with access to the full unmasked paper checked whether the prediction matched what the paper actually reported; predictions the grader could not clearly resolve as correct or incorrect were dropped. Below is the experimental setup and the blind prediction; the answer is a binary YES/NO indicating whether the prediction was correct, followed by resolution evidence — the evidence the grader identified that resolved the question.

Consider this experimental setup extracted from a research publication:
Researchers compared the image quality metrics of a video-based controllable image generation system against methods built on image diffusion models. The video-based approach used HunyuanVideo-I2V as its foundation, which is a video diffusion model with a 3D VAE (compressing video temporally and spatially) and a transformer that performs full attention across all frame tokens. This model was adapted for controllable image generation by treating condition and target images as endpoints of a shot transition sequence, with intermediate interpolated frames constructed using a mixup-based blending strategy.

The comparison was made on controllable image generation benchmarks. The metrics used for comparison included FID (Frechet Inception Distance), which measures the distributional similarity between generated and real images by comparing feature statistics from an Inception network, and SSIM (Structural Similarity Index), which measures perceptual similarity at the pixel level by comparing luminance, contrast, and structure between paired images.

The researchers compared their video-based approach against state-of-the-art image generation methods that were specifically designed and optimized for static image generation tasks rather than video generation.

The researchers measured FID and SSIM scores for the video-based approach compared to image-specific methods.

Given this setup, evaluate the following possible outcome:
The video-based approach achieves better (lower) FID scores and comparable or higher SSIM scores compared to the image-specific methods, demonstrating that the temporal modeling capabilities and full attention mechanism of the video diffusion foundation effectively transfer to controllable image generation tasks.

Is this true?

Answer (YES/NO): NO